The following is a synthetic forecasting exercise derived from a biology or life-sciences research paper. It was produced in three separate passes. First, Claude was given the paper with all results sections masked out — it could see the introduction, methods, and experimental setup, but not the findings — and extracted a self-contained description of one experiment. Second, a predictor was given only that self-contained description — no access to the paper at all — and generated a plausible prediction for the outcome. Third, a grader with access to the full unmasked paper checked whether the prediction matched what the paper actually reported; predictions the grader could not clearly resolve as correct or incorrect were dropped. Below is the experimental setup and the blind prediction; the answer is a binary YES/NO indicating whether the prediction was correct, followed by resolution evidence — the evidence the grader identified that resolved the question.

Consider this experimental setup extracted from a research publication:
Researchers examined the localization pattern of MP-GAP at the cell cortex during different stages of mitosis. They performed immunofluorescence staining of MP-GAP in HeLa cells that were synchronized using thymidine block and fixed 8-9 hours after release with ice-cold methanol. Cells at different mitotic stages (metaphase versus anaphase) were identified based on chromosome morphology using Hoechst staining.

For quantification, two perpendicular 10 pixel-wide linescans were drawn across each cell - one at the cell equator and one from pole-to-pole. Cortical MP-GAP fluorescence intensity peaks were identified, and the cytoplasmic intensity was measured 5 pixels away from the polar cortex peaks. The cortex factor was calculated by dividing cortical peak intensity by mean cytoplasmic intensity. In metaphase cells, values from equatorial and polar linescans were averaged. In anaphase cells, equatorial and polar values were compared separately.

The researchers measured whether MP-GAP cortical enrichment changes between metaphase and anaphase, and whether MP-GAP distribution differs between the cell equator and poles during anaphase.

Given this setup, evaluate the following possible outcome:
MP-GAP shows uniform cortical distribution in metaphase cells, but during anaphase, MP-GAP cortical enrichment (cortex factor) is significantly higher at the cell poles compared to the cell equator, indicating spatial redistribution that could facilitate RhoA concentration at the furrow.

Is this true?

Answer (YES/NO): NO